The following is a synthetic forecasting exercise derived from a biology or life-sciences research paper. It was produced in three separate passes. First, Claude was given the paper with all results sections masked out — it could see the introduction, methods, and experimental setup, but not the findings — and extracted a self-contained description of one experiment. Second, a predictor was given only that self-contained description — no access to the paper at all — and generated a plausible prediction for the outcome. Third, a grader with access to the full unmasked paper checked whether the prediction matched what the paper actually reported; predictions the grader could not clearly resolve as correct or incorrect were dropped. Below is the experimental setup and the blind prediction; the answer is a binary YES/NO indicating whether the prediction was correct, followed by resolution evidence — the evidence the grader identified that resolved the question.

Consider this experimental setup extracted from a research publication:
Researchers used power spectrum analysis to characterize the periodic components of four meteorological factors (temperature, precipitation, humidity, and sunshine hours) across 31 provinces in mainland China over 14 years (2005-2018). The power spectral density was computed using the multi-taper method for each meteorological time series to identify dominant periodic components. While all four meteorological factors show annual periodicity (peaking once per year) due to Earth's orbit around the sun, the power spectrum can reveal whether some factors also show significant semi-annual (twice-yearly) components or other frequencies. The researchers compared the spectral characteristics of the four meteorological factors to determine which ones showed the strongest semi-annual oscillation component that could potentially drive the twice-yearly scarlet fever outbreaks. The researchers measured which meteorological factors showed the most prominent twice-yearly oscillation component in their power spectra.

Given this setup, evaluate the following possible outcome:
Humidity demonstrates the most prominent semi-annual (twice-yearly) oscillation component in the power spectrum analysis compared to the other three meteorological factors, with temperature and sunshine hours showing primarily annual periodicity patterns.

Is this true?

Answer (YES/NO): NO